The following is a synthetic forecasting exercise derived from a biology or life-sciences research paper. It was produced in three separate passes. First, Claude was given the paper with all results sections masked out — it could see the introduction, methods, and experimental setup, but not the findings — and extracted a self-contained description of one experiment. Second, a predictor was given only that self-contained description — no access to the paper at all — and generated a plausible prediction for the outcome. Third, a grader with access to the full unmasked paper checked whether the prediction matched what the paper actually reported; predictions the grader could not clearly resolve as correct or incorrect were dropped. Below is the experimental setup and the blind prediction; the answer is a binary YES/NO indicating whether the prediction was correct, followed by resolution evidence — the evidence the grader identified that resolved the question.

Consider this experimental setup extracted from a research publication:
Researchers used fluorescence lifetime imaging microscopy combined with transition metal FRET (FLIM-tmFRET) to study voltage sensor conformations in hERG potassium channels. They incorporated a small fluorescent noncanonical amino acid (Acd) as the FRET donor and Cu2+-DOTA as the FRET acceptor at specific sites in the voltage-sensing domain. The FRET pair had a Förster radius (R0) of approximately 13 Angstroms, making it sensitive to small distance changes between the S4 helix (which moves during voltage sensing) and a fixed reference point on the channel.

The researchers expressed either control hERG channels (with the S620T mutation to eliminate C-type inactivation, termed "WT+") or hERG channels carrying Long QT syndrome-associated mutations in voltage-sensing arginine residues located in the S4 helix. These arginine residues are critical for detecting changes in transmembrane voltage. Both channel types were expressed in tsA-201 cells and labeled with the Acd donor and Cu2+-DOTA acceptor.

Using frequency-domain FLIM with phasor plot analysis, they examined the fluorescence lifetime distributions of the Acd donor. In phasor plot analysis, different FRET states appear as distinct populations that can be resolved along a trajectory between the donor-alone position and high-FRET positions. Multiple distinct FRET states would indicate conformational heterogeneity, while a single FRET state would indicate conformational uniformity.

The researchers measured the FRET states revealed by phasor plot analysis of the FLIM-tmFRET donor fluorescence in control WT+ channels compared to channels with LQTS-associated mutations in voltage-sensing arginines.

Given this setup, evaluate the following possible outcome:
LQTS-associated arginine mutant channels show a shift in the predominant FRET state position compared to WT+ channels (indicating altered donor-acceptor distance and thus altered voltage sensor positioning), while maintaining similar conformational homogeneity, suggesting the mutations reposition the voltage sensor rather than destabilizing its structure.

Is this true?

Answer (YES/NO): NO